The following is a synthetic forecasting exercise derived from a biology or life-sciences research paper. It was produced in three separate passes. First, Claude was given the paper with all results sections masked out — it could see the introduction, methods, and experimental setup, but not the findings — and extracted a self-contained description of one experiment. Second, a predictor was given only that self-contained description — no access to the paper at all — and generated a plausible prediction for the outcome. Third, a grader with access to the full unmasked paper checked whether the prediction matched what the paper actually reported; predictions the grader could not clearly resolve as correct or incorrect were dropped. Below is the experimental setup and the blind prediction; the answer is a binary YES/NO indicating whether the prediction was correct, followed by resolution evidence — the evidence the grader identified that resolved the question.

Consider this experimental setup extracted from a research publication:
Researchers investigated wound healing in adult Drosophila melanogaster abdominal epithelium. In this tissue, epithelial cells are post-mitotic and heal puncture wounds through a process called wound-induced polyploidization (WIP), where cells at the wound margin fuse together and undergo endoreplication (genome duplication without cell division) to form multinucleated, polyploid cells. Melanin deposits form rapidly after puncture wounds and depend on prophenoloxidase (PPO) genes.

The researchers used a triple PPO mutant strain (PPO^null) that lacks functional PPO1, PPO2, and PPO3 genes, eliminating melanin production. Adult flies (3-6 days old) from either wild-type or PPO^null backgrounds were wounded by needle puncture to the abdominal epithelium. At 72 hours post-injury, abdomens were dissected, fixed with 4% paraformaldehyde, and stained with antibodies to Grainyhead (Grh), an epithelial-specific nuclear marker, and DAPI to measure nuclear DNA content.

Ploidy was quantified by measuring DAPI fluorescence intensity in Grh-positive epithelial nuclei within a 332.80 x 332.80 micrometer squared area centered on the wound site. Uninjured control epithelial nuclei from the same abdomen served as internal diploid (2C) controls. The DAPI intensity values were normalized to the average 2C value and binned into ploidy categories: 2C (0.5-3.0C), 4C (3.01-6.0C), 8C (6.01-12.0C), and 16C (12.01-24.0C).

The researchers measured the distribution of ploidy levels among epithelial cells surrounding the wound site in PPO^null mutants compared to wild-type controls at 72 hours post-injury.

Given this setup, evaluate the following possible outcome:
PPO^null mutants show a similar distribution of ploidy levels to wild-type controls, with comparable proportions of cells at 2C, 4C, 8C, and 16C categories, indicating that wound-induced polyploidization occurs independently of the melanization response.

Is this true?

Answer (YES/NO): NO